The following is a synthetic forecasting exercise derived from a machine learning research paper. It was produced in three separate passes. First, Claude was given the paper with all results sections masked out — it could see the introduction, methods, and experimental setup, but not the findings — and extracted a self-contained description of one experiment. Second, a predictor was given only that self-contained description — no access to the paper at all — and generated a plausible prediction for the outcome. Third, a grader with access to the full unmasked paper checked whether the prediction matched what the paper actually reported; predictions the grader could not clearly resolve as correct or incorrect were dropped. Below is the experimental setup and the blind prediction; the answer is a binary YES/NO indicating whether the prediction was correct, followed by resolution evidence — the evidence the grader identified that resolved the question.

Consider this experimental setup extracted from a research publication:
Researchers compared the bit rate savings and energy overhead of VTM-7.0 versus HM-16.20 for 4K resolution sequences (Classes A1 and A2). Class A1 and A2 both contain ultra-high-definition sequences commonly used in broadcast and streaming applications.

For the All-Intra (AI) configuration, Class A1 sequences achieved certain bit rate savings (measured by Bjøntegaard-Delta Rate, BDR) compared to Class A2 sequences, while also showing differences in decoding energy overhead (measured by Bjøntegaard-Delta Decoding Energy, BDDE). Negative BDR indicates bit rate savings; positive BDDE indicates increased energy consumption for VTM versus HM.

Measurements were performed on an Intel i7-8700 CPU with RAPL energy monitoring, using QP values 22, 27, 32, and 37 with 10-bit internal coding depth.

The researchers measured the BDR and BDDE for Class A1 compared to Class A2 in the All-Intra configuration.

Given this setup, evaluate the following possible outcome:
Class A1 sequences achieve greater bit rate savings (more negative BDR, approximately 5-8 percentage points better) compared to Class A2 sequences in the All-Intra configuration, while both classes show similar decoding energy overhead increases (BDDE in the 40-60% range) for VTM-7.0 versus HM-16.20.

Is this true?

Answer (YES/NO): NO